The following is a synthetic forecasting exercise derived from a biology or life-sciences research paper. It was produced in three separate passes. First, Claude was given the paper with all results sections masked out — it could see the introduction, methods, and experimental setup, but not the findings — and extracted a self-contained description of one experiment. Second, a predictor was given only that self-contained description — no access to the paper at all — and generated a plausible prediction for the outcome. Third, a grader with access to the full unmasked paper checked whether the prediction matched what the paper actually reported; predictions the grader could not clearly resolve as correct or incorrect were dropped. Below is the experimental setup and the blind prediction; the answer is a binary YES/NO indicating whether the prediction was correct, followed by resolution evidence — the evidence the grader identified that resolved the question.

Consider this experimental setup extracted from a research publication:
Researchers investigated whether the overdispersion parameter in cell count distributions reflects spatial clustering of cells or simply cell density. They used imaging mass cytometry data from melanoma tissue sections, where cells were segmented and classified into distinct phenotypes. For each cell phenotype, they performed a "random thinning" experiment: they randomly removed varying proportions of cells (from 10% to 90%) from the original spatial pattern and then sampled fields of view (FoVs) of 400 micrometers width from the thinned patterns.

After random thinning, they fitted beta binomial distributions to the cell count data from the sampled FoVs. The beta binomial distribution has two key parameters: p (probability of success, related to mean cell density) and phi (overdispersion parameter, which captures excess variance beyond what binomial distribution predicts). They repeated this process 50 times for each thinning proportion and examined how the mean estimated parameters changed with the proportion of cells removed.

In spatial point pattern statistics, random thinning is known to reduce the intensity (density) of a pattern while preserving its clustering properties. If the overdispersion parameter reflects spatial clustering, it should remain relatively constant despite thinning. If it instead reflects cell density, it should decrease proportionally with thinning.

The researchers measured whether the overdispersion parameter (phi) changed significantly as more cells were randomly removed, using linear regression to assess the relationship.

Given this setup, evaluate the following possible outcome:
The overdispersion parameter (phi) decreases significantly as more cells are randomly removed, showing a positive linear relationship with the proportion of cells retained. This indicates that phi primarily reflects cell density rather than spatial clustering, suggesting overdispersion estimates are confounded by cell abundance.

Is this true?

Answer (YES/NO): YES